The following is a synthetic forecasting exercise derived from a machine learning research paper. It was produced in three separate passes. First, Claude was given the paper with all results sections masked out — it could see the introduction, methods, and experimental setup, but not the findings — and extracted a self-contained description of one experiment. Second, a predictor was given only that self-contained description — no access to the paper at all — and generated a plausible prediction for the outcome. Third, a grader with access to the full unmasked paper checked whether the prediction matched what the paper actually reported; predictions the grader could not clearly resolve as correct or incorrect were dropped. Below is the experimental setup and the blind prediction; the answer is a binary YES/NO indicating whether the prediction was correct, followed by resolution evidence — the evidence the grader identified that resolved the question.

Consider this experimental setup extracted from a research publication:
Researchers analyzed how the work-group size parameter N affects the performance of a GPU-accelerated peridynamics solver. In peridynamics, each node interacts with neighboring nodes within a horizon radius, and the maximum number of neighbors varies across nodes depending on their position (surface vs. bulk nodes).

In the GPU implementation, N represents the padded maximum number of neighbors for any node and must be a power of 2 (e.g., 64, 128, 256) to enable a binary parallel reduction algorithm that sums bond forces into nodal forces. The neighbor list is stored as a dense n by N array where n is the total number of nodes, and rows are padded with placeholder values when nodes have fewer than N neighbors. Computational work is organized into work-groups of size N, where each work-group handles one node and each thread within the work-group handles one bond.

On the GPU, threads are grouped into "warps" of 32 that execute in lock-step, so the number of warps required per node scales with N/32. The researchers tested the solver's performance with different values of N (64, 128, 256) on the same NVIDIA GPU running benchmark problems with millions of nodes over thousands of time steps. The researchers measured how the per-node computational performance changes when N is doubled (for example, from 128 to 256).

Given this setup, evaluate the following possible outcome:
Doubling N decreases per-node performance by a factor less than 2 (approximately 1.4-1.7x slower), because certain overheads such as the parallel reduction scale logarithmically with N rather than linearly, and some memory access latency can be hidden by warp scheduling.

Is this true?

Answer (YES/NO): YES